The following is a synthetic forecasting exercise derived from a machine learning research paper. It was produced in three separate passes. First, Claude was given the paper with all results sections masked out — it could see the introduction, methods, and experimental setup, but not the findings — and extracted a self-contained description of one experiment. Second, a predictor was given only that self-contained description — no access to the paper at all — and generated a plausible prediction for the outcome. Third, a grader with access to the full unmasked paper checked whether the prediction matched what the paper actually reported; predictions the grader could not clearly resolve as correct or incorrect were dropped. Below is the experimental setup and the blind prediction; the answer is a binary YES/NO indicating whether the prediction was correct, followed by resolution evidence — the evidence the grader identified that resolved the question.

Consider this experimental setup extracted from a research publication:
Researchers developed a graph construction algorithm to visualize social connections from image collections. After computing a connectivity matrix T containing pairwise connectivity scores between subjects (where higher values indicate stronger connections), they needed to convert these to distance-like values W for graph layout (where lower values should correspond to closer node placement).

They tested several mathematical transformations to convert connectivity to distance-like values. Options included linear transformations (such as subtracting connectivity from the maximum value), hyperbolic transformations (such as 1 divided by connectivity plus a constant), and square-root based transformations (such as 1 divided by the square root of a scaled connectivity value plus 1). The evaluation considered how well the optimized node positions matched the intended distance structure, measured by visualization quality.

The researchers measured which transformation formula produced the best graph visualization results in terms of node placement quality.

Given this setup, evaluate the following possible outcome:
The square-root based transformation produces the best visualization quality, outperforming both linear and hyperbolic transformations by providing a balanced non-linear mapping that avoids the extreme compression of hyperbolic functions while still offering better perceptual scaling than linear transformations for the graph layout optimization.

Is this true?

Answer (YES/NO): YES